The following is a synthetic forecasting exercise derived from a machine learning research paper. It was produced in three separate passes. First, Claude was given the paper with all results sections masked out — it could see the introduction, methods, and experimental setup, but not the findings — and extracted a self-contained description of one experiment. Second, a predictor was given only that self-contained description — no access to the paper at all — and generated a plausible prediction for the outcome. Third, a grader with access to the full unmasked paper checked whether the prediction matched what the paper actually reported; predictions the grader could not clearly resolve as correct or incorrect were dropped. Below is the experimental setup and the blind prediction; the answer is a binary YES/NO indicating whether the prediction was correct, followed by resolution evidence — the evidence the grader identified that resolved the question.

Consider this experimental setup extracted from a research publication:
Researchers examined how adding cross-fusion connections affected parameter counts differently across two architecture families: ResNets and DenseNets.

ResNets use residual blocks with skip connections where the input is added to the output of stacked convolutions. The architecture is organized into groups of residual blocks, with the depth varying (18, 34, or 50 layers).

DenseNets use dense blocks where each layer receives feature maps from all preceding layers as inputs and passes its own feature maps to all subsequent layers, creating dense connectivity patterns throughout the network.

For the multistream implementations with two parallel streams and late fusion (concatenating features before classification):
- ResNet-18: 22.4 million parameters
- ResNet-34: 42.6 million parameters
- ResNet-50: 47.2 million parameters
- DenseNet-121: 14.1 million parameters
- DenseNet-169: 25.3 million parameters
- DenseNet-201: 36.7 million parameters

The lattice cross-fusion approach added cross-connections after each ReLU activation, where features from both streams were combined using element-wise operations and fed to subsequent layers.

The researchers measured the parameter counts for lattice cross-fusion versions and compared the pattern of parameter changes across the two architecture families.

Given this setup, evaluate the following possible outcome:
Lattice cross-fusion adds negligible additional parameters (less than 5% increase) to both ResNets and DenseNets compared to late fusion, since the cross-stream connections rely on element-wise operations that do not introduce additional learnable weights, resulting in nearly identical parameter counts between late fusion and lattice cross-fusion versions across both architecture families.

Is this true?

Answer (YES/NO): NO